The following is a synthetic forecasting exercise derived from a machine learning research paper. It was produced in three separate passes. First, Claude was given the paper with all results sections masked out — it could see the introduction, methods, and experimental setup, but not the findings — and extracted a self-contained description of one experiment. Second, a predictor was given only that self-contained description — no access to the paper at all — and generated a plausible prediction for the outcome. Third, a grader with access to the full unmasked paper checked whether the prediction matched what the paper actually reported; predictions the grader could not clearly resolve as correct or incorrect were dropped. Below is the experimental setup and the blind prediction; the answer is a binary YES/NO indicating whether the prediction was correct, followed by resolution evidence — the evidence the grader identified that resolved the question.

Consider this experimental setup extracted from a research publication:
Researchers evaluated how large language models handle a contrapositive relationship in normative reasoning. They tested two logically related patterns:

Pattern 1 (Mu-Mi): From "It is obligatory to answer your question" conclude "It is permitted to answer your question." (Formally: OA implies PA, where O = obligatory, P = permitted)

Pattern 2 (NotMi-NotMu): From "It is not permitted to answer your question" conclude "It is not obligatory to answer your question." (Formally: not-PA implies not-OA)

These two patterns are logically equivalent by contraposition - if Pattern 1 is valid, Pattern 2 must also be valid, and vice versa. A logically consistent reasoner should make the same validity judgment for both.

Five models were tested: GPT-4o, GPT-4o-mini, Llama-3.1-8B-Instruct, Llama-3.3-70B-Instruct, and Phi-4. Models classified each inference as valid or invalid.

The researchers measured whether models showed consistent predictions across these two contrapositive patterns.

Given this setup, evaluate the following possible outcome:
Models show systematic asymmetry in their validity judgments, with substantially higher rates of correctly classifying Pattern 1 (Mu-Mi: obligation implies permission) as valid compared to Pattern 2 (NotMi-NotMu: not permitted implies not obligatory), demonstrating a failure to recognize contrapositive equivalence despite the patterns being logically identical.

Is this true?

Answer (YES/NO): NO